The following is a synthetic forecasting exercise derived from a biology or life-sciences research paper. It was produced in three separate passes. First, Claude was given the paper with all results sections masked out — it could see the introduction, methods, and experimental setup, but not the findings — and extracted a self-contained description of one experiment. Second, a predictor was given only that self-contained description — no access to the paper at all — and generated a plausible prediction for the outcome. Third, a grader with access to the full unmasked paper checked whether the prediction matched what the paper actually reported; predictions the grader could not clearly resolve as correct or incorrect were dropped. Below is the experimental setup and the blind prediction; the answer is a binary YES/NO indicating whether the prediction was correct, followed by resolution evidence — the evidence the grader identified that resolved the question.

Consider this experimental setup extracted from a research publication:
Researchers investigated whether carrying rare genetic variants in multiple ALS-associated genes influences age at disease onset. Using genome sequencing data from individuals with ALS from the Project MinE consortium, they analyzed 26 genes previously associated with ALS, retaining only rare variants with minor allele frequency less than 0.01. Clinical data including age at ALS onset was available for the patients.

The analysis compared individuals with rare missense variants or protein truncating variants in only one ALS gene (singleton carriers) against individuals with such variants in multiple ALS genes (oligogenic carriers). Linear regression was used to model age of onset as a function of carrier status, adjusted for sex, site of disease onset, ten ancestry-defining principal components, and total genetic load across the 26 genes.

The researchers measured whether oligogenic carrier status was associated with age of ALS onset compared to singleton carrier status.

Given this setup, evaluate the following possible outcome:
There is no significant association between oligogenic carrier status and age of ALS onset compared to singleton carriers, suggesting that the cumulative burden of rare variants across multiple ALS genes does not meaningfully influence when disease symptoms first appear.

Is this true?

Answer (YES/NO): YES